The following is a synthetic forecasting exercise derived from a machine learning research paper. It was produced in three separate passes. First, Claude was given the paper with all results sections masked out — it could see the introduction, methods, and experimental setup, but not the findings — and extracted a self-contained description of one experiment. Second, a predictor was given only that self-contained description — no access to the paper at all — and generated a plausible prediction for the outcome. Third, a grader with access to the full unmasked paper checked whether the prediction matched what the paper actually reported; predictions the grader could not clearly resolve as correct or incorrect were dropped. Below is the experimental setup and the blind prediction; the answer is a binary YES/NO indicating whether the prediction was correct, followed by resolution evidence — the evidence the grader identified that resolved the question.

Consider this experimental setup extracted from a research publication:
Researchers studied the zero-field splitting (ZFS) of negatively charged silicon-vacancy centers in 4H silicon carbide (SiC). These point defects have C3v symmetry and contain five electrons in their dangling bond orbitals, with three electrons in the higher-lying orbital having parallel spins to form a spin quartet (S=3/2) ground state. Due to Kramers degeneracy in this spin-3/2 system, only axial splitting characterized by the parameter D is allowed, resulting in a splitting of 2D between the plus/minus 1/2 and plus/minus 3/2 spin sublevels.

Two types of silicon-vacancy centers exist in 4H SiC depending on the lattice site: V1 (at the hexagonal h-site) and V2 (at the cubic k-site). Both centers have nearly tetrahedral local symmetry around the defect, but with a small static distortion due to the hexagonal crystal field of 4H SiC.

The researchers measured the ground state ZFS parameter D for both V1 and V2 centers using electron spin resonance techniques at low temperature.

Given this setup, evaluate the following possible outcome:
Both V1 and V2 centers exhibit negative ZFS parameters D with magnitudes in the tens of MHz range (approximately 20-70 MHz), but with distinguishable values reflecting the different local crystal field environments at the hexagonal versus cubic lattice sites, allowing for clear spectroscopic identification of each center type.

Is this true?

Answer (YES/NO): NO